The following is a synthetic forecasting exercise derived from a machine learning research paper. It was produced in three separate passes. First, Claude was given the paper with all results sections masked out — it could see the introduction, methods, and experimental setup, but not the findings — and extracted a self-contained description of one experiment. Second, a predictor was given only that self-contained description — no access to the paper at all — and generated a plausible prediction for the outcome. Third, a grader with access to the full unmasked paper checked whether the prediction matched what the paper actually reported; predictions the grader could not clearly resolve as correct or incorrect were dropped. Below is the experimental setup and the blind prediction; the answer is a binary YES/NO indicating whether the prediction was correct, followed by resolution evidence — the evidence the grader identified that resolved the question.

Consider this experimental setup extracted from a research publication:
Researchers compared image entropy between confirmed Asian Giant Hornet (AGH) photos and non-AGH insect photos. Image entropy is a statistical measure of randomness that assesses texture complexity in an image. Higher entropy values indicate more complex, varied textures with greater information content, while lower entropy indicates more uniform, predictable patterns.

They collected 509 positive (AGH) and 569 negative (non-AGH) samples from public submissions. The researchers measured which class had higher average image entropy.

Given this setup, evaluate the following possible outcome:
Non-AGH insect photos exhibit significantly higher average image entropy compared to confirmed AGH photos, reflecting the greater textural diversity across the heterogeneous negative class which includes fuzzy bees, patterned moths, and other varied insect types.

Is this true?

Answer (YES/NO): NO